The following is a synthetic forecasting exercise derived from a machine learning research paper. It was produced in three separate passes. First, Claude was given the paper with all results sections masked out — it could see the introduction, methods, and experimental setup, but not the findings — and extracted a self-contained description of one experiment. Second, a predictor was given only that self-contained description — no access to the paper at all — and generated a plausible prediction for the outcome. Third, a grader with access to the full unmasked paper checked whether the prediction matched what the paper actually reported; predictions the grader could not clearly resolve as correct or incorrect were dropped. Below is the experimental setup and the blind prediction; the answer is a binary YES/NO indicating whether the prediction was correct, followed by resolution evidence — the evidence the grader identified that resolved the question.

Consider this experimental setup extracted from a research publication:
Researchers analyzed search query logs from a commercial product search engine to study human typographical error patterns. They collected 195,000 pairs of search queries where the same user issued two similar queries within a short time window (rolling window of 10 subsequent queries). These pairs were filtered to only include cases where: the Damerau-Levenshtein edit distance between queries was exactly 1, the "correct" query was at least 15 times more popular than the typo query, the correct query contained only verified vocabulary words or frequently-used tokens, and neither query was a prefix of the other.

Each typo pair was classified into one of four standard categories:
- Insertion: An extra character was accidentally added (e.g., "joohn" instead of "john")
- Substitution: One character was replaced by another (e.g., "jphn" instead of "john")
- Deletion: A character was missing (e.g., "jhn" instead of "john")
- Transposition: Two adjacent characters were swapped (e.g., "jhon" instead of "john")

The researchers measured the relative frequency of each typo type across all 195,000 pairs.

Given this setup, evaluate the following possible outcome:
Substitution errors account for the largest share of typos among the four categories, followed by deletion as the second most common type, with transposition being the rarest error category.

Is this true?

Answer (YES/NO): NO